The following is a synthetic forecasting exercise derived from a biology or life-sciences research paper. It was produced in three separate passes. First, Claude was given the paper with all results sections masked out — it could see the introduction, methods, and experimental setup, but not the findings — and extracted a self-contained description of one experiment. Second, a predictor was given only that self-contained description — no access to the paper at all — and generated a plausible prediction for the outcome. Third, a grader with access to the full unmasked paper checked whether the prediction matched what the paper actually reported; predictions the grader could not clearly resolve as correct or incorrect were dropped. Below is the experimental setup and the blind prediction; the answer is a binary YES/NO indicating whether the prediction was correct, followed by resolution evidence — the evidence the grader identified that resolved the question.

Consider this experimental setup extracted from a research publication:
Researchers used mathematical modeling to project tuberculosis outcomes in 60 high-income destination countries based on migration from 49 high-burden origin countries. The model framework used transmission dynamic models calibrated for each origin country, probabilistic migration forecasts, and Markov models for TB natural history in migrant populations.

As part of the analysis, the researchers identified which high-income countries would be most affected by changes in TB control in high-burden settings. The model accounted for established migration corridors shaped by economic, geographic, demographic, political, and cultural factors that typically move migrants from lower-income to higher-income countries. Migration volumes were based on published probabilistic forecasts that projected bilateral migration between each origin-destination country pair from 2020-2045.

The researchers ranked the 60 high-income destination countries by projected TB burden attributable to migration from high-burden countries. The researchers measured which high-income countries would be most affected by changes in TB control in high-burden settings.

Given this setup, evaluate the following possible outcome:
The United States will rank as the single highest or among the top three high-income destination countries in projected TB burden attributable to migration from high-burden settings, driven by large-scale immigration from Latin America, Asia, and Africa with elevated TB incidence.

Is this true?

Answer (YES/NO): YES